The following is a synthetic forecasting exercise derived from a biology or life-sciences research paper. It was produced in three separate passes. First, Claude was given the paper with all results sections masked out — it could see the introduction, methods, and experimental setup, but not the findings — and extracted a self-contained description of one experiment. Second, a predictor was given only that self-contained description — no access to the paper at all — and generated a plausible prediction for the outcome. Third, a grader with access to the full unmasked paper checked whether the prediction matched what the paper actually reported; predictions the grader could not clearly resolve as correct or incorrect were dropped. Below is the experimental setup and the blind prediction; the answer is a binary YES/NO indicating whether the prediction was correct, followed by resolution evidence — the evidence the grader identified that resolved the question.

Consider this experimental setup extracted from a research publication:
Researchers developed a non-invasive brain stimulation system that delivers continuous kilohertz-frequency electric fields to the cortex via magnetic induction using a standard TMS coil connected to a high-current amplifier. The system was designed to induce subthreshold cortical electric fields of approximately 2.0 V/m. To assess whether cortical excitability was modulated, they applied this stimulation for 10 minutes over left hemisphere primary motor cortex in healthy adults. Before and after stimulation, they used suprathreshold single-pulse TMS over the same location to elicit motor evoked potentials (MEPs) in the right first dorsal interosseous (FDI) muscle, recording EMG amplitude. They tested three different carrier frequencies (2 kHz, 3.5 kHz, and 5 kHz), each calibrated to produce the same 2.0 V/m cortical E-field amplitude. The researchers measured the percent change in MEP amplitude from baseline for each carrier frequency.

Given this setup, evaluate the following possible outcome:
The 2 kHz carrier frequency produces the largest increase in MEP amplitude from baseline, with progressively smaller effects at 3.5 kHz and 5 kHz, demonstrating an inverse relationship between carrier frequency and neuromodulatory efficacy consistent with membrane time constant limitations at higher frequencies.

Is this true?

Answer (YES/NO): NO